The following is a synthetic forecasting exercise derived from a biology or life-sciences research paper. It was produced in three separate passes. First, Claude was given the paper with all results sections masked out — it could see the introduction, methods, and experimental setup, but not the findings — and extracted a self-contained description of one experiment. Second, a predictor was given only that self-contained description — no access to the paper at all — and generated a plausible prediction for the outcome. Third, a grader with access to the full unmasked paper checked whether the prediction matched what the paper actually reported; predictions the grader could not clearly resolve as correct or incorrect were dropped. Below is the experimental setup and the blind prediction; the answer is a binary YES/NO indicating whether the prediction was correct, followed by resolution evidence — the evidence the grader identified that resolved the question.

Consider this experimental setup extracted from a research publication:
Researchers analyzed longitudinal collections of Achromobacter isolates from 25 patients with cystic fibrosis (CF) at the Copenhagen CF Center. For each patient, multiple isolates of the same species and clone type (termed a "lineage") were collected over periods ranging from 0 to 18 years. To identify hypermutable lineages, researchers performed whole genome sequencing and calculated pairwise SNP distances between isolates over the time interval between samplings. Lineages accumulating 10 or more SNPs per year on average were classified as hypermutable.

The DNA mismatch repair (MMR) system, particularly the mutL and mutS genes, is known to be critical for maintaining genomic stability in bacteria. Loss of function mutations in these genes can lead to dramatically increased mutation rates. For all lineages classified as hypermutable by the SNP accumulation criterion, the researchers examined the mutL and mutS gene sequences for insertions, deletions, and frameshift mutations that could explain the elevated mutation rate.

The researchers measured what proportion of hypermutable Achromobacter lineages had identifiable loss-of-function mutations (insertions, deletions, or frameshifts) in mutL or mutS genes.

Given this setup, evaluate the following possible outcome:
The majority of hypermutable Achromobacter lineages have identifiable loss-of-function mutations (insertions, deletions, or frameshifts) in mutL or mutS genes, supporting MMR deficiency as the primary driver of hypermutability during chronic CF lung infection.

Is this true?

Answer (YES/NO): YES